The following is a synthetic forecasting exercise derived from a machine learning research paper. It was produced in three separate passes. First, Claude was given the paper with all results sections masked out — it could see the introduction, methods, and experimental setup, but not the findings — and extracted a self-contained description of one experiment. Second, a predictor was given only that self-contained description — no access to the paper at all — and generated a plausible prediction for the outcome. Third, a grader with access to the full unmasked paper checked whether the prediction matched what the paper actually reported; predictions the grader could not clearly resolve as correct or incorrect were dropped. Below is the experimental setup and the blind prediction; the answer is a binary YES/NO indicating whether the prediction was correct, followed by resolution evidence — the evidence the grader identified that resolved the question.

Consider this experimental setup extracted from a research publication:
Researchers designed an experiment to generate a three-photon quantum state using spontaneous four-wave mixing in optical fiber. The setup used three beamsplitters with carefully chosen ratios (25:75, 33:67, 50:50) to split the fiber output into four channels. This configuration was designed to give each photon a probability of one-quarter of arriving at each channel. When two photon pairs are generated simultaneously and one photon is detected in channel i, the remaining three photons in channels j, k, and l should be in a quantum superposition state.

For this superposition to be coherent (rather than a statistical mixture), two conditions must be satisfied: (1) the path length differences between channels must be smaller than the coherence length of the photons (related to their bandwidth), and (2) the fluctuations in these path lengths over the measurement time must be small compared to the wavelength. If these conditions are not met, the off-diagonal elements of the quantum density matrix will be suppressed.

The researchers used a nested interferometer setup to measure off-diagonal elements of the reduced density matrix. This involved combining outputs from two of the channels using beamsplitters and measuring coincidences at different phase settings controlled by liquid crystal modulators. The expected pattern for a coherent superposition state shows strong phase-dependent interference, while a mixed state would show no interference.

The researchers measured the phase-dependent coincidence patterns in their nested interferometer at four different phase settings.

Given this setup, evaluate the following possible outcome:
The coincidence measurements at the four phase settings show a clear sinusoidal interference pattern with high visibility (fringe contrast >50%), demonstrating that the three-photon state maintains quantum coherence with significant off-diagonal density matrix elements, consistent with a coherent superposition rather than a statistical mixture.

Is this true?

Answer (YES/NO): YES